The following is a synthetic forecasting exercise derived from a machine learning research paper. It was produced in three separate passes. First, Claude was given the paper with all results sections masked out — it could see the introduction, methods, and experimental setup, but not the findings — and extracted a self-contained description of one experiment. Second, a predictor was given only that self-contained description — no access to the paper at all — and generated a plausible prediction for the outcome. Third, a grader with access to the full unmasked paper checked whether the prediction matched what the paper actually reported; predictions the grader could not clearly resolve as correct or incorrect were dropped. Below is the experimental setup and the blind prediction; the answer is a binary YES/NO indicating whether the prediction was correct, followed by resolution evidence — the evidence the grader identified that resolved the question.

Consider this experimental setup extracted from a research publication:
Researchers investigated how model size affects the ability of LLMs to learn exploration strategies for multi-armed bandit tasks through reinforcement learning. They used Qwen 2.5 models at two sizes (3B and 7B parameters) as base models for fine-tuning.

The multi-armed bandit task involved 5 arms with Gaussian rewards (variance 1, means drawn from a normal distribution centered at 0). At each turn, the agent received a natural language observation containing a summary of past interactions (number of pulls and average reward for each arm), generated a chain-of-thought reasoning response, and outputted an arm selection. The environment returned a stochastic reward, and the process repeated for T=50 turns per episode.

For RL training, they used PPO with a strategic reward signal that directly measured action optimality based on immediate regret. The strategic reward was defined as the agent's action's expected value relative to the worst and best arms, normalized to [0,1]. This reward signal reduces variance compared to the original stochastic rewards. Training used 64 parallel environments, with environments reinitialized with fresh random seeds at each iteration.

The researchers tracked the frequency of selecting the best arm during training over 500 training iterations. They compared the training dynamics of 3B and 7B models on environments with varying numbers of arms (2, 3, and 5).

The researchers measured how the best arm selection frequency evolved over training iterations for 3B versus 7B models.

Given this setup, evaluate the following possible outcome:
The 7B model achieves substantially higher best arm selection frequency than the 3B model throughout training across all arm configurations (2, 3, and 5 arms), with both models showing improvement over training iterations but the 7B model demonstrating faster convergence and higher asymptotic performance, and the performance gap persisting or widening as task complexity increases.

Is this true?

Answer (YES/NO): NO